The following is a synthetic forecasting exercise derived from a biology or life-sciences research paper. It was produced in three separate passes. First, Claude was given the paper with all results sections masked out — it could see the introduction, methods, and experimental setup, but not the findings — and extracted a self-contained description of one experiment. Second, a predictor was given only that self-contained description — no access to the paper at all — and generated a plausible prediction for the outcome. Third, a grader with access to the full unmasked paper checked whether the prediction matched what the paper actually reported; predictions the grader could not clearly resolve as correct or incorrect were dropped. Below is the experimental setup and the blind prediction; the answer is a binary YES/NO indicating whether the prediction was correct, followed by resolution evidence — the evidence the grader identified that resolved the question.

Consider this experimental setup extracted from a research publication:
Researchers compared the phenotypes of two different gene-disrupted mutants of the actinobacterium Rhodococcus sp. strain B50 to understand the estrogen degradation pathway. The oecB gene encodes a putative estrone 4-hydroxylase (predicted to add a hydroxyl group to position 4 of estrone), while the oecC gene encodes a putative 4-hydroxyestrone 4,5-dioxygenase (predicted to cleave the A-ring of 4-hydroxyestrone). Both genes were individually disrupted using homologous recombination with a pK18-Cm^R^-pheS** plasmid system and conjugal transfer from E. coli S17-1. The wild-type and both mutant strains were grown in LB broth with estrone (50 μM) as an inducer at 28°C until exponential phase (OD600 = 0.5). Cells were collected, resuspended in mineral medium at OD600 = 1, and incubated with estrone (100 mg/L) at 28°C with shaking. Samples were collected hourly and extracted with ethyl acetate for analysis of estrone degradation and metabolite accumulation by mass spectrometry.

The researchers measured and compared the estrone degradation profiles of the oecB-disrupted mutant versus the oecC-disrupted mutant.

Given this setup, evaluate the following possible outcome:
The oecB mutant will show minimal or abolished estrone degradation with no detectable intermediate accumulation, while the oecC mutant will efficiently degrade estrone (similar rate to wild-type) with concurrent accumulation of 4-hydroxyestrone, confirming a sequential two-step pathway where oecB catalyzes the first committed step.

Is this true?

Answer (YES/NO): NO